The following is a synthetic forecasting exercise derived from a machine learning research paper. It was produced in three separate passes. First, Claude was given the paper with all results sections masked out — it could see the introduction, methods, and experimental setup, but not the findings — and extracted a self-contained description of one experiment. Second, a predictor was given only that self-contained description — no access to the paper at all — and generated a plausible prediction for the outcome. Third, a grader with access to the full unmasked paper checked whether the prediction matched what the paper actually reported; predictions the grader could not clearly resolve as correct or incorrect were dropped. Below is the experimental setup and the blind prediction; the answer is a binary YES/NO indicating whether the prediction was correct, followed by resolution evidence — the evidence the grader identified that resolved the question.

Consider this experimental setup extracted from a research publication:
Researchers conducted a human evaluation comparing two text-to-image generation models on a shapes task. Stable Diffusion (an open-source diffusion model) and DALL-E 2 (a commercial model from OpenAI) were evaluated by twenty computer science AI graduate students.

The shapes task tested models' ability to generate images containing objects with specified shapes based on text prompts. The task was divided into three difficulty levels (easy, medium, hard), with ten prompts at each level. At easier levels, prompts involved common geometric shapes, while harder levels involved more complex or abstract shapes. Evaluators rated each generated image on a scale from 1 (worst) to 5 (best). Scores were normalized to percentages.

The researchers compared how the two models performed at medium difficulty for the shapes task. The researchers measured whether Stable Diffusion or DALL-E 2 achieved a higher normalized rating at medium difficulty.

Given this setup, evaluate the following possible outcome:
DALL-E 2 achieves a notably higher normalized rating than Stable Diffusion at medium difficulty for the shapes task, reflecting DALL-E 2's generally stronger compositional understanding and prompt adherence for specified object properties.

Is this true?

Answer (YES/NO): NO